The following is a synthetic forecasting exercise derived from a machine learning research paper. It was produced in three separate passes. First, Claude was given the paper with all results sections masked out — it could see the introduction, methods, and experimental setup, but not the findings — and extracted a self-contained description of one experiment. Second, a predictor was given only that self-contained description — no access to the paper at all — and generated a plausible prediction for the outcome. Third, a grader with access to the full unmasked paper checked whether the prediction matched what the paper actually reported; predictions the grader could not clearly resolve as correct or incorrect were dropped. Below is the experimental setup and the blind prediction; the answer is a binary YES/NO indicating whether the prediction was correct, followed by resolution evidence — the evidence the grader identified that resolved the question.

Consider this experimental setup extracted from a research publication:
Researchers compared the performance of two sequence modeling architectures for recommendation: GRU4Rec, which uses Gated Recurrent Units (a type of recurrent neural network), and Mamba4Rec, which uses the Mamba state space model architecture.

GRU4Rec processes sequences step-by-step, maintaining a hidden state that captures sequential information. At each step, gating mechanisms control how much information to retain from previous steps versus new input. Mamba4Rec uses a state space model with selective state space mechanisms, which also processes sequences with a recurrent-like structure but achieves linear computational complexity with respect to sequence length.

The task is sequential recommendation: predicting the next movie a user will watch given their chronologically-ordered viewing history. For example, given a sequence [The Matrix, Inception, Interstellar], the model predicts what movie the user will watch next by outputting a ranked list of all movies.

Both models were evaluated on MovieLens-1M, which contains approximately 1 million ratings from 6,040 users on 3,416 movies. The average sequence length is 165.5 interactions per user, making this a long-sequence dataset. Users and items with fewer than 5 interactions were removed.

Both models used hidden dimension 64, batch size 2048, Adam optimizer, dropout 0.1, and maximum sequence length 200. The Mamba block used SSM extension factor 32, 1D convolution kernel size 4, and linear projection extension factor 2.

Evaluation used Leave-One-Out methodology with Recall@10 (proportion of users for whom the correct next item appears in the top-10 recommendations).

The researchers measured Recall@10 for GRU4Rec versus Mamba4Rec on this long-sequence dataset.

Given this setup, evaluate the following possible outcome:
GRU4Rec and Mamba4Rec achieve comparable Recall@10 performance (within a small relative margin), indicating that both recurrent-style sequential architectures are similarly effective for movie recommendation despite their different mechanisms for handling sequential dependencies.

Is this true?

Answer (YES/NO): NO